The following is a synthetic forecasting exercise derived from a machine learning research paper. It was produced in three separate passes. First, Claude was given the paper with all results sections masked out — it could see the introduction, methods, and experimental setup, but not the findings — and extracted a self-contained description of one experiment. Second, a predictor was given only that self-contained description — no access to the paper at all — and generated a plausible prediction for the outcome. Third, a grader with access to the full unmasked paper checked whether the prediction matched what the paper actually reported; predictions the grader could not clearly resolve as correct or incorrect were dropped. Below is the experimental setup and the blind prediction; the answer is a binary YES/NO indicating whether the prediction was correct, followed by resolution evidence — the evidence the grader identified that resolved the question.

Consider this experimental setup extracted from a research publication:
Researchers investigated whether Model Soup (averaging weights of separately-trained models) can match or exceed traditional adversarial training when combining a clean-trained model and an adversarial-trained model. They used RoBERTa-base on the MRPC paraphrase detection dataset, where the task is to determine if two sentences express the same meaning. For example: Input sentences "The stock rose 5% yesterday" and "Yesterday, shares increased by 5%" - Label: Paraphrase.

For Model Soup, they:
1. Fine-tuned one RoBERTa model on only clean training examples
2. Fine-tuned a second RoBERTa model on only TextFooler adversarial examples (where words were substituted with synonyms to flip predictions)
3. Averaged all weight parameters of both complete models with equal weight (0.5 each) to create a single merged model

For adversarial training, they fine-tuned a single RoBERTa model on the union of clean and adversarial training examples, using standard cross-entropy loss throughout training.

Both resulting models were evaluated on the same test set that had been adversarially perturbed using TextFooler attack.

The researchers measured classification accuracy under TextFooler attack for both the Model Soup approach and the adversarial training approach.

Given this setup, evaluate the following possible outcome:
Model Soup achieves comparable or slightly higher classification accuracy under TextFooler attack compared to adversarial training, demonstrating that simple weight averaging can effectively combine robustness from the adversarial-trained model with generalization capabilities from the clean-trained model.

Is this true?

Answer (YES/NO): NO